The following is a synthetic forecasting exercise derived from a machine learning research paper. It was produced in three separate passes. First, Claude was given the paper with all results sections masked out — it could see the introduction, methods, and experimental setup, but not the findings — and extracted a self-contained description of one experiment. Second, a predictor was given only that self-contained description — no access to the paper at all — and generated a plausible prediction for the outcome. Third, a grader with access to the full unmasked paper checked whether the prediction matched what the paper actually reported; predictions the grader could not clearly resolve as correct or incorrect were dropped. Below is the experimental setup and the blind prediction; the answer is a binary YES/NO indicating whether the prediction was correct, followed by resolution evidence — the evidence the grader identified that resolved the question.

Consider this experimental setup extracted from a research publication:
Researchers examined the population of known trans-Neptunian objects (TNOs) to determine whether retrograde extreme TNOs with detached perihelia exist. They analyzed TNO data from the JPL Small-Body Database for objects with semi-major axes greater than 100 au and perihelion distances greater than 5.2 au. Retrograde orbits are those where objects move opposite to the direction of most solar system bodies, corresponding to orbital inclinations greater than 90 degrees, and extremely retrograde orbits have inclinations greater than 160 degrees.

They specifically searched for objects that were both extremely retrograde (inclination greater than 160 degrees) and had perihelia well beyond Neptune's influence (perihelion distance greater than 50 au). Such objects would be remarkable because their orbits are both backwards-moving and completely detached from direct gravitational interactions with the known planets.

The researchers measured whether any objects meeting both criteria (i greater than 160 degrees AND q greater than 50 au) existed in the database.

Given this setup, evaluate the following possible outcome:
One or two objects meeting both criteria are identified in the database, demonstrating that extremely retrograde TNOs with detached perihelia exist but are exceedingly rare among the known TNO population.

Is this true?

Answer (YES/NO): NO